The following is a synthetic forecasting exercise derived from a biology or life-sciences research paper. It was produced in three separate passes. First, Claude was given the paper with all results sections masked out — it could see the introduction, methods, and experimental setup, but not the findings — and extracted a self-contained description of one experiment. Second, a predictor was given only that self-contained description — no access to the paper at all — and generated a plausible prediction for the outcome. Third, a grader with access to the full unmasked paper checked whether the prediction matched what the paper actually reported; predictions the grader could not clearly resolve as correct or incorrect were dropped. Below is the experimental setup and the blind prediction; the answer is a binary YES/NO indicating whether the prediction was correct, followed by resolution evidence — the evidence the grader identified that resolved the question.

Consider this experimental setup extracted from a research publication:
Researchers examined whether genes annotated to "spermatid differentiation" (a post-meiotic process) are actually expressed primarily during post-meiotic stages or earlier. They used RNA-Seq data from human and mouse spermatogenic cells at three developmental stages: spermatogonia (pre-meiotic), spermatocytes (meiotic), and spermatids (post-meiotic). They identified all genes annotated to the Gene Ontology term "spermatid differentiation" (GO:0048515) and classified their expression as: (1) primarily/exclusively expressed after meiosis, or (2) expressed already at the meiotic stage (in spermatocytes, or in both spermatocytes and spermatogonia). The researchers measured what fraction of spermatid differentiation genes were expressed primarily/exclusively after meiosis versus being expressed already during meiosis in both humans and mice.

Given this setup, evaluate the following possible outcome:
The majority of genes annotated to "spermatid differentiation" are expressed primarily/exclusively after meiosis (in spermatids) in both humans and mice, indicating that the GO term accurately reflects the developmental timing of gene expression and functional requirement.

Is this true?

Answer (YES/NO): NO